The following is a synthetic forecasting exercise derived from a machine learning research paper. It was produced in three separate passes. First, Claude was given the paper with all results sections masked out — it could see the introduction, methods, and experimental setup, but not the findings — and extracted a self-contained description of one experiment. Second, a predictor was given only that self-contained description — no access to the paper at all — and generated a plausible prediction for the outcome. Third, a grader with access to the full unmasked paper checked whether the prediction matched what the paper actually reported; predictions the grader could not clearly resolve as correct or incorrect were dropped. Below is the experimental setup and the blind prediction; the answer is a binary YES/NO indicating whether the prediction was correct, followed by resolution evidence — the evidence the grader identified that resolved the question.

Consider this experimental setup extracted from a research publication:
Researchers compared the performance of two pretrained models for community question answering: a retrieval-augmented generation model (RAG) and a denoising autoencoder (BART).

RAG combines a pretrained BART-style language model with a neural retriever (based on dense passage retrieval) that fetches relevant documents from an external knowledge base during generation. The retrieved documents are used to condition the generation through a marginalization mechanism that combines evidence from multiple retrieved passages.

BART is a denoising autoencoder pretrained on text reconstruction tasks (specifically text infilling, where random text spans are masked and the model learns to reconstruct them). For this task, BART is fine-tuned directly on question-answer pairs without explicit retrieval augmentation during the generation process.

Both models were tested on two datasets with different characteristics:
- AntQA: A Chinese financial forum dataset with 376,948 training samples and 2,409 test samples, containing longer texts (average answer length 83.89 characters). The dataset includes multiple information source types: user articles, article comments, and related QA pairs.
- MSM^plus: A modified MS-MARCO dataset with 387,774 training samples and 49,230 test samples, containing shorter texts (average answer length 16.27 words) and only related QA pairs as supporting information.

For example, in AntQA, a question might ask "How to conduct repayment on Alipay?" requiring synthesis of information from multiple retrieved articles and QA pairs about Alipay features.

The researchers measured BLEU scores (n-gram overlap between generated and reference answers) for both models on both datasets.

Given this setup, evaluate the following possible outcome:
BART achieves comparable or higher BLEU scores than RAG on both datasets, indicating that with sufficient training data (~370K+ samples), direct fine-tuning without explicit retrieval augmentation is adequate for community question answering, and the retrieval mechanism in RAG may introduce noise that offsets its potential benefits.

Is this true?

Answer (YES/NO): NO